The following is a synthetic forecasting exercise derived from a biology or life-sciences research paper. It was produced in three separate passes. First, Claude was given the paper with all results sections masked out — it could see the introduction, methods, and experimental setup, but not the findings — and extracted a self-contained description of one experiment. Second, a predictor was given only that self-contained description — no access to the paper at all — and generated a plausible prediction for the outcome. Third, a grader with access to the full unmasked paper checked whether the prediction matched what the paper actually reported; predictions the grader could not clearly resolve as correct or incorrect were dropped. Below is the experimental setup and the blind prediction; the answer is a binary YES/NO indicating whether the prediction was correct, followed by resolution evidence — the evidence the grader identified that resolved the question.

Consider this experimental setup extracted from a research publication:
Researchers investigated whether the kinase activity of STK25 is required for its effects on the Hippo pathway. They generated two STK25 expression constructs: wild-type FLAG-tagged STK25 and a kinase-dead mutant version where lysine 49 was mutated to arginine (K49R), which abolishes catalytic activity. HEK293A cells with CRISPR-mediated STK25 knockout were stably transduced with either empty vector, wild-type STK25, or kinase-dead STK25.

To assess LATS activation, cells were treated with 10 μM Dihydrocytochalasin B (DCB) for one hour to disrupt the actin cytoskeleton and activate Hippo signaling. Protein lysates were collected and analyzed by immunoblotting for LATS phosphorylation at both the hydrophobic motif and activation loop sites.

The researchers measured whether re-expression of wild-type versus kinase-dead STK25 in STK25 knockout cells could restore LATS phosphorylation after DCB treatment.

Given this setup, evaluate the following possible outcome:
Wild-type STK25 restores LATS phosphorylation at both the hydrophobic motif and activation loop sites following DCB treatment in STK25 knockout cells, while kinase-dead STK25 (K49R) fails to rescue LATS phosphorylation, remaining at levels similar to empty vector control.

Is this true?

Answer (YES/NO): NO